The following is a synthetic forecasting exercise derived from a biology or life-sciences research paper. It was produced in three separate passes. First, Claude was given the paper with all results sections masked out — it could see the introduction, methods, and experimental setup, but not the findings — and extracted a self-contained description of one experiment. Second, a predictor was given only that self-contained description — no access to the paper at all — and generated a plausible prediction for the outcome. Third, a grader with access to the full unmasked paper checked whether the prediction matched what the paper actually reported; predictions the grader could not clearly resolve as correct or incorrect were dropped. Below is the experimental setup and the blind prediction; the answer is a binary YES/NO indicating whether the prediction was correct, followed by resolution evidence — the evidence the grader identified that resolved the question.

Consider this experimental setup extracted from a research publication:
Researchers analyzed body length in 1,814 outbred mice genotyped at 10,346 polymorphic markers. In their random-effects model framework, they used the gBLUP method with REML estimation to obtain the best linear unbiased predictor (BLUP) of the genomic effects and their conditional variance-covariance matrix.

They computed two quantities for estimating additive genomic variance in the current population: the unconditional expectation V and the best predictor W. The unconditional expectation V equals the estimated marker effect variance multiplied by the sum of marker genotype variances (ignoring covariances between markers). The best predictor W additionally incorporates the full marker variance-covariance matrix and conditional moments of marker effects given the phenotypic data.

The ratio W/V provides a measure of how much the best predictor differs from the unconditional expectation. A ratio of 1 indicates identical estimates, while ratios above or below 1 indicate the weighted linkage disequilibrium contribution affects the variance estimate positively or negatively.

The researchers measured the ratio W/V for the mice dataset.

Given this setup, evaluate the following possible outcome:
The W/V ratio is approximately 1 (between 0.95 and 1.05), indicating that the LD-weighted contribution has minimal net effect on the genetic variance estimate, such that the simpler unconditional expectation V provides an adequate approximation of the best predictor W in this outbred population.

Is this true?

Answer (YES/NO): NO